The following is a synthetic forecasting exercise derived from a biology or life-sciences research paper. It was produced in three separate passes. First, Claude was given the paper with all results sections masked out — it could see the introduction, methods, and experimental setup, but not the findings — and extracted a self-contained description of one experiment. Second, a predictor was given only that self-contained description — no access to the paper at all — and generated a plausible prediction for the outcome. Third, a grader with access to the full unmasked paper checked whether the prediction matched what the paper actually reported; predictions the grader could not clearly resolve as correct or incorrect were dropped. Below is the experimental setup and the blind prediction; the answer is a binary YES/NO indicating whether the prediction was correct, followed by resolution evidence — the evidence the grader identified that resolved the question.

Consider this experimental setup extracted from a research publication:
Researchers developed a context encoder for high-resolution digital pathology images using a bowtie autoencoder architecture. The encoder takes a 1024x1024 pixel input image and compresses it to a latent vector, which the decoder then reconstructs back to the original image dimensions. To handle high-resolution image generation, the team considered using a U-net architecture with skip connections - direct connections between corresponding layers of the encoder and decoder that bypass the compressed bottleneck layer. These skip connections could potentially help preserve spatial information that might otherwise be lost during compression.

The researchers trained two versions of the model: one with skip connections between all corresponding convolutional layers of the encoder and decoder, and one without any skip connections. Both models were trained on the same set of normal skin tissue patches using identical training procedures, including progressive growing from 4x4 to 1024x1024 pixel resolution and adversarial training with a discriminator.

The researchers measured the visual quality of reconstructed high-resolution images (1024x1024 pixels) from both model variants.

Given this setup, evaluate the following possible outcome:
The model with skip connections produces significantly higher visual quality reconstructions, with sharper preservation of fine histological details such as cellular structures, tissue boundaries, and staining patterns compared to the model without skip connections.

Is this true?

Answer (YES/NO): YES